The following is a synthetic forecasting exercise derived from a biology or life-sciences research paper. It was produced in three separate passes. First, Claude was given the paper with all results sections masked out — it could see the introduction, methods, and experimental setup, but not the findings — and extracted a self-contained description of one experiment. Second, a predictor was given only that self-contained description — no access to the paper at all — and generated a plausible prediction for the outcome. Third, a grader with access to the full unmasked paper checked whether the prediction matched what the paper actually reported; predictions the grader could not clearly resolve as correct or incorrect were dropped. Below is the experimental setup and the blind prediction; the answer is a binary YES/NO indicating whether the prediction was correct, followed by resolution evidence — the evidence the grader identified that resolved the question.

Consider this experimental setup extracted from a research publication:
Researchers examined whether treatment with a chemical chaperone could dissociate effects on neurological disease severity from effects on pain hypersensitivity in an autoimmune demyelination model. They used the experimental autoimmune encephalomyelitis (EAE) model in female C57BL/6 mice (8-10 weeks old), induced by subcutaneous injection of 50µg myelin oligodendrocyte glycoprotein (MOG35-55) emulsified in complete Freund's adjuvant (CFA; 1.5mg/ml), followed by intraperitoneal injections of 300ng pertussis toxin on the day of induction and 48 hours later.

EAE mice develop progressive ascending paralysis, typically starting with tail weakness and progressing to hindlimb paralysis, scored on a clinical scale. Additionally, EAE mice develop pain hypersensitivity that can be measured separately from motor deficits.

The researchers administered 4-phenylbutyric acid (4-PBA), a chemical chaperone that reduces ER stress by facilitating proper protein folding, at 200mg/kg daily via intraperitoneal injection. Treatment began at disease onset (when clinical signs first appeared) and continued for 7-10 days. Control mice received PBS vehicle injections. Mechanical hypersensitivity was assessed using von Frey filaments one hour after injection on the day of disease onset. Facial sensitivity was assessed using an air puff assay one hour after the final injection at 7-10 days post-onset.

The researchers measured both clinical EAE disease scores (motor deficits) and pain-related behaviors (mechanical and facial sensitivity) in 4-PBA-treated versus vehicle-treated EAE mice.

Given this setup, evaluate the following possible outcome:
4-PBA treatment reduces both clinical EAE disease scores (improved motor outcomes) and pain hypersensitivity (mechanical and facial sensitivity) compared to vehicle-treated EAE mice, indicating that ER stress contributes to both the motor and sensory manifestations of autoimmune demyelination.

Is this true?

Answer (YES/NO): NO